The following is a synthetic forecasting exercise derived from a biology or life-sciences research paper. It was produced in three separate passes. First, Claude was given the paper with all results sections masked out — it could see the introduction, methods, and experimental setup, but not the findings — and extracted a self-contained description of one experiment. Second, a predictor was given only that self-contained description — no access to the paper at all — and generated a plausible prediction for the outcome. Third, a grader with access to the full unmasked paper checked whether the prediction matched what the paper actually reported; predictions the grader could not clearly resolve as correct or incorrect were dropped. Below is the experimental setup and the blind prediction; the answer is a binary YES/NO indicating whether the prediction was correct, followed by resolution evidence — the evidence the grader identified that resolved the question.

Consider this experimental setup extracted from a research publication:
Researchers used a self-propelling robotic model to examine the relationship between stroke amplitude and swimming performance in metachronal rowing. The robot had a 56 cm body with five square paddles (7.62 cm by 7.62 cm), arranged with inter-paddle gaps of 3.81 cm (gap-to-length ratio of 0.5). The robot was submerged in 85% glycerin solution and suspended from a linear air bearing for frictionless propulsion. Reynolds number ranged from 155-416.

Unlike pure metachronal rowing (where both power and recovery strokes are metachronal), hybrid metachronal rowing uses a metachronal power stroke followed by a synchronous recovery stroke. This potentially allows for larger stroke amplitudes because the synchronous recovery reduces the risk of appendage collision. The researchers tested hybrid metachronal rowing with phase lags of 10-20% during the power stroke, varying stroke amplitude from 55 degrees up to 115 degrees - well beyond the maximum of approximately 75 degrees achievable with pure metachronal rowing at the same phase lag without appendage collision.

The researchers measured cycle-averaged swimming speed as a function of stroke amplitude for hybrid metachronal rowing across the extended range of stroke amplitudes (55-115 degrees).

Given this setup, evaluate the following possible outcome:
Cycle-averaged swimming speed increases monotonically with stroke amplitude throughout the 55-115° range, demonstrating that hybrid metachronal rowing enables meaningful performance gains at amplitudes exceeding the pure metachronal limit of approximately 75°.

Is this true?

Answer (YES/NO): YES